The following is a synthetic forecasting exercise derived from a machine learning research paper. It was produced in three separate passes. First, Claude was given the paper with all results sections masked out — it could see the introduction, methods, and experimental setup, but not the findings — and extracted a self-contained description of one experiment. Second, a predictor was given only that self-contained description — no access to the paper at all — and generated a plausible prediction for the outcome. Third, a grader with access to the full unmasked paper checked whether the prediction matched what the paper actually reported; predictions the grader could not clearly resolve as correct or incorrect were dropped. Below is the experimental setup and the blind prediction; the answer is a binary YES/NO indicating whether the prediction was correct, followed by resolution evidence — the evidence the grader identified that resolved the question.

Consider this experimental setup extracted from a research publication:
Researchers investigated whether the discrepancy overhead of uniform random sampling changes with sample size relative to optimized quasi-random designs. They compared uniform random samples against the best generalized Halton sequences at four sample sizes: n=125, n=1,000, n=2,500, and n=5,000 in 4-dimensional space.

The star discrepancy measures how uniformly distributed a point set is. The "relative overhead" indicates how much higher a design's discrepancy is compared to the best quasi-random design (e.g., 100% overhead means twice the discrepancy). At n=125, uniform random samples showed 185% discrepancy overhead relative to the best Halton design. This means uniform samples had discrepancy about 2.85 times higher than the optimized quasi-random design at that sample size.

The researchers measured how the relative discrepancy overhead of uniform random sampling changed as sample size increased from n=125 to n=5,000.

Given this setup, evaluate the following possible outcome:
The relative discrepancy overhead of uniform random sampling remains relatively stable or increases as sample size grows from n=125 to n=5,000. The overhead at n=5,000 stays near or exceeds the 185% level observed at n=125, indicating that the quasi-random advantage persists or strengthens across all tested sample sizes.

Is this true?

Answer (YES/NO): YES